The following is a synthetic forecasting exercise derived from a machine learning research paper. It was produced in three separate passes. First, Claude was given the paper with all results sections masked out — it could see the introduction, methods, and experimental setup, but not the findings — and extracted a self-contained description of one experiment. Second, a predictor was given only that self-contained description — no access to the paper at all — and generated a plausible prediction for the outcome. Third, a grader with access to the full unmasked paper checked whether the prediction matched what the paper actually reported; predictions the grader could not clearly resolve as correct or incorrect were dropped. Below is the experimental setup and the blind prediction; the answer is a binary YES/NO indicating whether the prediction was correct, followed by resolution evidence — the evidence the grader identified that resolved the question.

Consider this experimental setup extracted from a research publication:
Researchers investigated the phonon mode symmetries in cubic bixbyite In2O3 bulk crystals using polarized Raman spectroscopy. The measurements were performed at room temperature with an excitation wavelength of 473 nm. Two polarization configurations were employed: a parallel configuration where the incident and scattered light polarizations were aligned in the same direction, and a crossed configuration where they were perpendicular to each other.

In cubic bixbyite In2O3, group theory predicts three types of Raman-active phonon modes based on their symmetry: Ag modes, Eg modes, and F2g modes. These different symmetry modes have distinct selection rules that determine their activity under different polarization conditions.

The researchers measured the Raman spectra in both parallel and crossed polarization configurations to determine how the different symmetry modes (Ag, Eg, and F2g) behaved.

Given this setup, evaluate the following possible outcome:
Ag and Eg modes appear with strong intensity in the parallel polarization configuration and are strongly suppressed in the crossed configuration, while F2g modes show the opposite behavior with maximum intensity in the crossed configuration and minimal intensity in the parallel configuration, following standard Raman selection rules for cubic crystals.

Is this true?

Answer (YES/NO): NO